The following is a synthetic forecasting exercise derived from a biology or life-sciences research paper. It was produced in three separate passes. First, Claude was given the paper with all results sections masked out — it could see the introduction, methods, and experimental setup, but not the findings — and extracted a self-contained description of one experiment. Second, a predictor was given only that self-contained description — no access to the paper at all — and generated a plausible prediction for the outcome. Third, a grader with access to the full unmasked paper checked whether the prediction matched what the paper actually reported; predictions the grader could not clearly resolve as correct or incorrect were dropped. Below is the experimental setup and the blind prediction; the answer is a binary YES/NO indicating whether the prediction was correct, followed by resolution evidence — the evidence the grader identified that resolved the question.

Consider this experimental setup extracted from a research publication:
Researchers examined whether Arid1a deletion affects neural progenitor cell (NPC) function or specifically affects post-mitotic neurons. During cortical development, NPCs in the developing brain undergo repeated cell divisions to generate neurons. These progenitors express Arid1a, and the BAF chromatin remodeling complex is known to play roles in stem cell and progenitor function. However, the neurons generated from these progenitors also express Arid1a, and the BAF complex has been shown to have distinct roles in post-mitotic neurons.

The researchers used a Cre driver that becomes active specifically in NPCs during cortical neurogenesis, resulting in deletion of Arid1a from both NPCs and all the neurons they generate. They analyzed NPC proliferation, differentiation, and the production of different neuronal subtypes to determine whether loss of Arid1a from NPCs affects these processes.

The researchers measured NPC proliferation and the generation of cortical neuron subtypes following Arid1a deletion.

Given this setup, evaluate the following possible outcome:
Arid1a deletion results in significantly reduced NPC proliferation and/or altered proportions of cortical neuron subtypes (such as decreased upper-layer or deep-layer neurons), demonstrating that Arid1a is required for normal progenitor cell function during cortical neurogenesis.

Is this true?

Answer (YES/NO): NO